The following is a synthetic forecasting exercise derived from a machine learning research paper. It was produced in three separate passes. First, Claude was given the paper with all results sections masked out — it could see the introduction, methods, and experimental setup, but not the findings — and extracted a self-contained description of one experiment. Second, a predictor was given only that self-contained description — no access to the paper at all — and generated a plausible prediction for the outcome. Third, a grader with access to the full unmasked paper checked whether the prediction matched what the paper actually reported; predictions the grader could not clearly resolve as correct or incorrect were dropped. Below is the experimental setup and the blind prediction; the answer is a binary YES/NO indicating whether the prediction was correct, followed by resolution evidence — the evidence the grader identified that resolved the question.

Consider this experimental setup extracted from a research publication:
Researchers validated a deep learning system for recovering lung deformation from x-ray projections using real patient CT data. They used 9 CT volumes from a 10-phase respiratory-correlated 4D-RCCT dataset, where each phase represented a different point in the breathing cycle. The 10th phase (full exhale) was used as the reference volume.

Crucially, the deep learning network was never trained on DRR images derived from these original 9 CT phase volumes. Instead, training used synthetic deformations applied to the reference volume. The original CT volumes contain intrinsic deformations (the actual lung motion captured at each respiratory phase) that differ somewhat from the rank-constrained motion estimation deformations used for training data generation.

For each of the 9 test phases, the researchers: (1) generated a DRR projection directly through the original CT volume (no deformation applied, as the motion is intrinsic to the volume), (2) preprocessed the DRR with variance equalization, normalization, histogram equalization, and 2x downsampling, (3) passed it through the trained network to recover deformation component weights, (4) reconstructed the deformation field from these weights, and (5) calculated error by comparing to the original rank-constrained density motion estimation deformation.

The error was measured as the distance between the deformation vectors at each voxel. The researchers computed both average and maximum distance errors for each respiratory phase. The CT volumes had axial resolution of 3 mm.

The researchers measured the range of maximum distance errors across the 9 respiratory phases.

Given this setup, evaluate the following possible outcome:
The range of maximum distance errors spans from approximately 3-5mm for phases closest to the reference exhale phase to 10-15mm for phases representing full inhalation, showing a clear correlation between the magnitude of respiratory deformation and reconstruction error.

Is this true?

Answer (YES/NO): NO